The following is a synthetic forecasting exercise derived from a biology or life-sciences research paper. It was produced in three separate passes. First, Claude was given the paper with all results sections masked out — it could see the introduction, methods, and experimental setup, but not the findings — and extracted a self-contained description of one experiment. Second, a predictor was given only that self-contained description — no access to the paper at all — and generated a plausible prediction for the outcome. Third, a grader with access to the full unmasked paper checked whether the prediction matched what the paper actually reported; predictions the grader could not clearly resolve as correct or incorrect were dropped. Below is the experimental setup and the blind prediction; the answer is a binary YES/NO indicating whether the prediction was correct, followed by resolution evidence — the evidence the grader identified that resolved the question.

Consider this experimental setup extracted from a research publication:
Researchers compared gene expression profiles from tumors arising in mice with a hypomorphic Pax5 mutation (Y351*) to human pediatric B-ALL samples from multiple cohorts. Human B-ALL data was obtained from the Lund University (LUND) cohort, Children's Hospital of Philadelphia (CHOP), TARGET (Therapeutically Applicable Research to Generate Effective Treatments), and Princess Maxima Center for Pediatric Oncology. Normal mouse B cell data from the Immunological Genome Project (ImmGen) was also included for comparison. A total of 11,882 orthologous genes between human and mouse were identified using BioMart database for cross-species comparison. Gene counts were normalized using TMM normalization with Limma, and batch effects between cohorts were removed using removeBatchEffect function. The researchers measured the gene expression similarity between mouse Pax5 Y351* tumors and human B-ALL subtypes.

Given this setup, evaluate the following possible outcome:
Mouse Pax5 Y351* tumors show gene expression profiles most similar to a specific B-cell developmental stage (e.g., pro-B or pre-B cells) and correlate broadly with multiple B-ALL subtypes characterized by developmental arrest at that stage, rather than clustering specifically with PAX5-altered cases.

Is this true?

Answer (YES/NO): NO